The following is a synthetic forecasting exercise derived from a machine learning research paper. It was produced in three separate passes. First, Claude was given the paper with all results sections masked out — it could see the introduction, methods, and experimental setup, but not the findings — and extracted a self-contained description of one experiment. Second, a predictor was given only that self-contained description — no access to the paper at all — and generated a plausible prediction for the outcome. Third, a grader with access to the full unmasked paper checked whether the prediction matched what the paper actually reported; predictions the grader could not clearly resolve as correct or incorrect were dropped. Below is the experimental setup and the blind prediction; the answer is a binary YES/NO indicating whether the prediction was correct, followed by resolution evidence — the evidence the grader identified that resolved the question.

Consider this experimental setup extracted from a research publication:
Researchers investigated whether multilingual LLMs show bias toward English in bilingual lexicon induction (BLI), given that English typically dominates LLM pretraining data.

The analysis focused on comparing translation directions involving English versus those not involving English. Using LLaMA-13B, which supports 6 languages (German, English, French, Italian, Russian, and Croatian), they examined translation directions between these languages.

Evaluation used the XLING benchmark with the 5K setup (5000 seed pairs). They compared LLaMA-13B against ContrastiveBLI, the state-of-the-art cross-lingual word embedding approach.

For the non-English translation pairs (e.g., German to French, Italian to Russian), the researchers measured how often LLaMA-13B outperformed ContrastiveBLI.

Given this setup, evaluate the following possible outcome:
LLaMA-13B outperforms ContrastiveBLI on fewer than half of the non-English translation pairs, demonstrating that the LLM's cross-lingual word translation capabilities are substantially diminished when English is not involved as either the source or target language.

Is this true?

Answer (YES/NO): NO